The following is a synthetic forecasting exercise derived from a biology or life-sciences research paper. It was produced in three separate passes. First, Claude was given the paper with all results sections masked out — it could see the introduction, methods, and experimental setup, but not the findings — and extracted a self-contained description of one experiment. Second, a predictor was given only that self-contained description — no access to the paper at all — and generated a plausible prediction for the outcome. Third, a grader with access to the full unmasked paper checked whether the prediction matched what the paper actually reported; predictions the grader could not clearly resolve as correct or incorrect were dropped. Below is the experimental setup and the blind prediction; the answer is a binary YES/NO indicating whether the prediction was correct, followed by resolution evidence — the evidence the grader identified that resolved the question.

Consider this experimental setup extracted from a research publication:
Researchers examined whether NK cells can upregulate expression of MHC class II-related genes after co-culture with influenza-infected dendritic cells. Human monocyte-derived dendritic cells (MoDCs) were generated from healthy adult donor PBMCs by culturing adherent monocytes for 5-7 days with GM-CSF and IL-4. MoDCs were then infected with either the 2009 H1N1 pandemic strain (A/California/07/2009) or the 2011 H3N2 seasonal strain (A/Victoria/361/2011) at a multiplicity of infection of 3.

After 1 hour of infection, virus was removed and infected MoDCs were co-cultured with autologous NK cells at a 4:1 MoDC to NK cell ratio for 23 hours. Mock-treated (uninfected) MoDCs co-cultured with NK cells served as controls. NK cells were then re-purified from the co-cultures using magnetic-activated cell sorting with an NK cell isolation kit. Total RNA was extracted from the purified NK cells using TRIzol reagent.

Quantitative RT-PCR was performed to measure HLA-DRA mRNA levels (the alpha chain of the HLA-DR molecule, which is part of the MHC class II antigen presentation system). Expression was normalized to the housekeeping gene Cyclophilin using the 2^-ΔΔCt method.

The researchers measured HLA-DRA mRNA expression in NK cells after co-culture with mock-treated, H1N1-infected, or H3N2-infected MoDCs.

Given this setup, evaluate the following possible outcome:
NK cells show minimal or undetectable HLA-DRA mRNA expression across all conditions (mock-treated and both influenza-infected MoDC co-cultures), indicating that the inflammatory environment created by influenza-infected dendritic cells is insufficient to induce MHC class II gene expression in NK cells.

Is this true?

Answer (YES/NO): NO